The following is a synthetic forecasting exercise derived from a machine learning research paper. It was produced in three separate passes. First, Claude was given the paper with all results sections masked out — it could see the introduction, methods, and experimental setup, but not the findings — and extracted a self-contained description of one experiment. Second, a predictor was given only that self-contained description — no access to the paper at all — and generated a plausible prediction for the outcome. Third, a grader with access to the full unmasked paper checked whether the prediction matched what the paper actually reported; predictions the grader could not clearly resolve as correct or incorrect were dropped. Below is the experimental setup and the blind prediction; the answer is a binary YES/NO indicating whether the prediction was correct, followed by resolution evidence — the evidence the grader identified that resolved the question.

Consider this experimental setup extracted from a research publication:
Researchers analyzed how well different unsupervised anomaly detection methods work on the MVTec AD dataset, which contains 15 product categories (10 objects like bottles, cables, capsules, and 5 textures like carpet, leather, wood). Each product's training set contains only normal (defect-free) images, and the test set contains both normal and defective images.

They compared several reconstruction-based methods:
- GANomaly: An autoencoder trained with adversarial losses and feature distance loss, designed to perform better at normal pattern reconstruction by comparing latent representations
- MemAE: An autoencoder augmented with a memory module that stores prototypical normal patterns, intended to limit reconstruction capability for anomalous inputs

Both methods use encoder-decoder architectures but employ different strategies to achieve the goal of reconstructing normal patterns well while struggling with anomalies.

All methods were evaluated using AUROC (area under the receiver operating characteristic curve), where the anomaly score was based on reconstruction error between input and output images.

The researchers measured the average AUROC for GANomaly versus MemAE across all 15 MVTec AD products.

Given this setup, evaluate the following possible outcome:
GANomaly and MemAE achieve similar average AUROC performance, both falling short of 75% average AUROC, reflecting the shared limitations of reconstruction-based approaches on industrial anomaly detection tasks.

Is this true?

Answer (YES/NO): NO